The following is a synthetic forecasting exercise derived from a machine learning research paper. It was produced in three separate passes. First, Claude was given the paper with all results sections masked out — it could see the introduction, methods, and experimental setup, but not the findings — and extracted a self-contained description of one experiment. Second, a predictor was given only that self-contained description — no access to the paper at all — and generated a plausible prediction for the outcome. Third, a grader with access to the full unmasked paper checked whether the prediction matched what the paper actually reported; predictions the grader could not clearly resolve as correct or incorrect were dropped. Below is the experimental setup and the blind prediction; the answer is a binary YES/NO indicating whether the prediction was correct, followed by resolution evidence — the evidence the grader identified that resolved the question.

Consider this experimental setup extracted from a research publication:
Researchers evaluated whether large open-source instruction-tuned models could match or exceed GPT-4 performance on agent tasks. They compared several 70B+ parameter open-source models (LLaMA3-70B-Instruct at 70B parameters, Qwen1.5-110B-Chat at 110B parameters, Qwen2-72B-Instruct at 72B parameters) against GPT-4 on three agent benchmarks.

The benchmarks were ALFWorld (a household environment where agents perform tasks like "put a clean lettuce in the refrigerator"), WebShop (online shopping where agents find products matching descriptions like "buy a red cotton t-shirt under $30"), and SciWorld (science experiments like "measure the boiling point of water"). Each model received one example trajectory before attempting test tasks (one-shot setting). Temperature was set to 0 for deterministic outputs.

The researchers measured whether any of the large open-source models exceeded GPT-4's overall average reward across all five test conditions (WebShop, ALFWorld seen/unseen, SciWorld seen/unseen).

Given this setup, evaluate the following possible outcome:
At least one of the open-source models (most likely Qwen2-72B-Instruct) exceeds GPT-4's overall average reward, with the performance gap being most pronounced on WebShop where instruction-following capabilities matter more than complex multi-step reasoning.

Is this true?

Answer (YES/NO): NO